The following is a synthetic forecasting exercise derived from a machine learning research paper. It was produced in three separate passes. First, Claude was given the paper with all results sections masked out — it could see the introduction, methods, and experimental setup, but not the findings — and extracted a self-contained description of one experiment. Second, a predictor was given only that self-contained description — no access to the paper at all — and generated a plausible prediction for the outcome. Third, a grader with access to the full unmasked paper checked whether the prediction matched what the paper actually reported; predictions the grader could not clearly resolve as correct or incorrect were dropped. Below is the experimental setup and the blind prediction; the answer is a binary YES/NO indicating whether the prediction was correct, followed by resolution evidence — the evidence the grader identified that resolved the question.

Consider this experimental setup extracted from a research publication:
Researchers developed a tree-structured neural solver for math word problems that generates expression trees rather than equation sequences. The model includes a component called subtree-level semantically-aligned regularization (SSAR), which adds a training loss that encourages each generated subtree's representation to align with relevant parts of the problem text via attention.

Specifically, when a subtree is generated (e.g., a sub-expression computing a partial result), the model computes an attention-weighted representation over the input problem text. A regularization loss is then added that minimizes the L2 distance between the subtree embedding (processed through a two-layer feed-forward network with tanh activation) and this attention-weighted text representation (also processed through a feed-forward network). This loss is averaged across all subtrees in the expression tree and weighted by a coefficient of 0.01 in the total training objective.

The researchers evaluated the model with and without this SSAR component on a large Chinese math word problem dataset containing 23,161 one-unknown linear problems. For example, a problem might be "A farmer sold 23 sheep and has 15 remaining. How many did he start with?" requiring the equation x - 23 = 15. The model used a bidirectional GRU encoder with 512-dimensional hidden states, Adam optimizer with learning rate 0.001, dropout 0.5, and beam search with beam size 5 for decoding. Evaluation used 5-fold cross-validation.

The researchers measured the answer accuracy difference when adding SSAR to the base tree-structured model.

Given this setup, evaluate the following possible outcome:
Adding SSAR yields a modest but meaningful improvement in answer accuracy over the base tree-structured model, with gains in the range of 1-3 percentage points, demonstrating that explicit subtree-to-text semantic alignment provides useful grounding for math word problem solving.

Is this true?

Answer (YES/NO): NO